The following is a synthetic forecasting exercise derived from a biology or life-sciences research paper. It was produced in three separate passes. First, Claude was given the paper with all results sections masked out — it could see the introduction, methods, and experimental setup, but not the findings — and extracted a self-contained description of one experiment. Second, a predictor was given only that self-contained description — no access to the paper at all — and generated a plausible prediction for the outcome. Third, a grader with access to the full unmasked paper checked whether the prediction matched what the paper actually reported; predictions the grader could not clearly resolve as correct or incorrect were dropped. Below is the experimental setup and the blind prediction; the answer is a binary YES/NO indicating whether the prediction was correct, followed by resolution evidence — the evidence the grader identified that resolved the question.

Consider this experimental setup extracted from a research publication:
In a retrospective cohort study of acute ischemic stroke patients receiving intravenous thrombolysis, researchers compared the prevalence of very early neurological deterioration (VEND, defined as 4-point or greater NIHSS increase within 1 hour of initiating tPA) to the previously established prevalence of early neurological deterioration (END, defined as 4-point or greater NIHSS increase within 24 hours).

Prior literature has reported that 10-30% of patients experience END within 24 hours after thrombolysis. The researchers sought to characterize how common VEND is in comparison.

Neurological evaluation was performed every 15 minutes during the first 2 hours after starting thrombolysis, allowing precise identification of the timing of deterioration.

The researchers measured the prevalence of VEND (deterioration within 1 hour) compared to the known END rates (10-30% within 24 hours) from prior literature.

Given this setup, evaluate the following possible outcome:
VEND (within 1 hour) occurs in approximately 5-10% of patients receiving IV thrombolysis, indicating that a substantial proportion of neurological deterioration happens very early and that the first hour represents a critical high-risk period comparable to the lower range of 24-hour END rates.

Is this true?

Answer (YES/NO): YES